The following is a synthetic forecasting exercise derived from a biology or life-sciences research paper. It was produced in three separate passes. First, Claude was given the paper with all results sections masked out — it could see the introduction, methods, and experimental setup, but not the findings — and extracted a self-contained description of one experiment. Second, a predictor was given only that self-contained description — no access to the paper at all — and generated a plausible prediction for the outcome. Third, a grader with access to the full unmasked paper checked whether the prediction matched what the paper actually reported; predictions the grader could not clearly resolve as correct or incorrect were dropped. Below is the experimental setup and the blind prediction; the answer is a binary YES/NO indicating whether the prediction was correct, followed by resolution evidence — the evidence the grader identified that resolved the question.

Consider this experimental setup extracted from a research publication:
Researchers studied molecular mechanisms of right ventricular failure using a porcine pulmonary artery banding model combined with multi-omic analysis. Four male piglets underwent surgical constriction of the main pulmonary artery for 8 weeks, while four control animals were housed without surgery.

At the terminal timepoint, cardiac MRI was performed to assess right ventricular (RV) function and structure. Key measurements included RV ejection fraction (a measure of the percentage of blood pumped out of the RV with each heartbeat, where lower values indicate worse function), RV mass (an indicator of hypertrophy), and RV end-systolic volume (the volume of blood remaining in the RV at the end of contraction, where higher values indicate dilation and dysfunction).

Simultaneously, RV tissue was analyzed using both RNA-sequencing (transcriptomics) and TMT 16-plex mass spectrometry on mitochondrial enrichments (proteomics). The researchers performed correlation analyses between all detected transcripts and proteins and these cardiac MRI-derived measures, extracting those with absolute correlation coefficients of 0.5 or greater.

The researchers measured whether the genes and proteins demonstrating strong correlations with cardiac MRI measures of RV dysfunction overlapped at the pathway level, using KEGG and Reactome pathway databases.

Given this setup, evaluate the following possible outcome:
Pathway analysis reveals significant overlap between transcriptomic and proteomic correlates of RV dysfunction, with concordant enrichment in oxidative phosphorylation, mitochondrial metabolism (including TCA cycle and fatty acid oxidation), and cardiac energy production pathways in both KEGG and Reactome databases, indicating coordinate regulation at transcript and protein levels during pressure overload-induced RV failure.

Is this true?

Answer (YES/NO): NO